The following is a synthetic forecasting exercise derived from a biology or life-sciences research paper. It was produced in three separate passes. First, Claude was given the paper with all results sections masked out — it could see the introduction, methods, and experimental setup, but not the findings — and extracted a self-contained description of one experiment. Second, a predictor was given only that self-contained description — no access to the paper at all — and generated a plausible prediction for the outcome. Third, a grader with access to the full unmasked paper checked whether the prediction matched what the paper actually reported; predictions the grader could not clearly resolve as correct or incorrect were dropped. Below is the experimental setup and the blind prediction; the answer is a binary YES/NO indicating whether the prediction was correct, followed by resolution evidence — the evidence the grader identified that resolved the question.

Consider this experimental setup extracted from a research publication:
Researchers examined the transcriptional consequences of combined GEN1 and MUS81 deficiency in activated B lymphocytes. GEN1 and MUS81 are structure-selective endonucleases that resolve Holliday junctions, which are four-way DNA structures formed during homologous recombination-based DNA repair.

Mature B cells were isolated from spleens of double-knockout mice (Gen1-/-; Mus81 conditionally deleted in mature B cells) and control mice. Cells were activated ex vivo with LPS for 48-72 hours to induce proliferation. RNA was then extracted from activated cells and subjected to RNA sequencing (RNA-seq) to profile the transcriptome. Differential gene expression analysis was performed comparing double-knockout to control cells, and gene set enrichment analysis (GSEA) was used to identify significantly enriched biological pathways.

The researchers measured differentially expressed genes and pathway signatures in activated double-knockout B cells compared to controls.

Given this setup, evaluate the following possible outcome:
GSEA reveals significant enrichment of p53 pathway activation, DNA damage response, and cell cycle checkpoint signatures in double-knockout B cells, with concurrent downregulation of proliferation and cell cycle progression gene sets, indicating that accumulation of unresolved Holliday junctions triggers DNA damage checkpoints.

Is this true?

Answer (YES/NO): YES